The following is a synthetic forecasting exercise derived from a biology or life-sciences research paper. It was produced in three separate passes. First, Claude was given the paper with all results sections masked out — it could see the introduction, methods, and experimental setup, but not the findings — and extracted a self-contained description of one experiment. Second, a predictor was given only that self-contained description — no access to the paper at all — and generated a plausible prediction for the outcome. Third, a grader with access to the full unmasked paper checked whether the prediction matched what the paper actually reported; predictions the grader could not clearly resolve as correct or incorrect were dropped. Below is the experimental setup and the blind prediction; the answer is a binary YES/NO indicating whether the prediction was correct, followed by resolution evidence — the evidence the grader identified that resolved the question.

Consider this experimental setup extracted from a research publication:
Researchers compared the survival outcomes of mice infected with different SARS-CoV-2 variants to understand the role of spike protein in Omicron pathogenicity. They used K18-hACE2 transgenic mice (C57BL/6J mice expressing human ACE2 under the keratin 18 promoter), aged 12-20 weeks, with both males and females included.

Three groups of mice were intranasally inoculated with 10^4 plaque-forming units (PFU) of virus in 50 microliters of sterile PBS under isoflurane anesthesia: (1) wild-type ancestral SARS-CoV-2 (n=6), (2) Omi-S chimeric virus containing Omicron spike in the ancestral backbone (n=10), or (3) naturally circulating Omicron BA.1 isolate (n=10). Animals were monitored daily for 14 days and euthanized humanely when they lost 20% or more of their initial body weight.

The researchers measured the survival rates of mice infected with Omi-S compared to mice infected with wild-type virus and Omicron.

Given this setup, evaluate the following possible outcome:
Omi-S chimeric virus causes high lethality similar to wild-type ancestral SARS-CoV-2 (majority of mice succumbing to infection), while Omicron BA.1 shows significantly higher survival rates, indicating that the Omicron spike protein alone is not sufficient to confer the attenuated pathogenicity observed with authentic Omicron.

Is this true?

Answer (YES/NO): YES